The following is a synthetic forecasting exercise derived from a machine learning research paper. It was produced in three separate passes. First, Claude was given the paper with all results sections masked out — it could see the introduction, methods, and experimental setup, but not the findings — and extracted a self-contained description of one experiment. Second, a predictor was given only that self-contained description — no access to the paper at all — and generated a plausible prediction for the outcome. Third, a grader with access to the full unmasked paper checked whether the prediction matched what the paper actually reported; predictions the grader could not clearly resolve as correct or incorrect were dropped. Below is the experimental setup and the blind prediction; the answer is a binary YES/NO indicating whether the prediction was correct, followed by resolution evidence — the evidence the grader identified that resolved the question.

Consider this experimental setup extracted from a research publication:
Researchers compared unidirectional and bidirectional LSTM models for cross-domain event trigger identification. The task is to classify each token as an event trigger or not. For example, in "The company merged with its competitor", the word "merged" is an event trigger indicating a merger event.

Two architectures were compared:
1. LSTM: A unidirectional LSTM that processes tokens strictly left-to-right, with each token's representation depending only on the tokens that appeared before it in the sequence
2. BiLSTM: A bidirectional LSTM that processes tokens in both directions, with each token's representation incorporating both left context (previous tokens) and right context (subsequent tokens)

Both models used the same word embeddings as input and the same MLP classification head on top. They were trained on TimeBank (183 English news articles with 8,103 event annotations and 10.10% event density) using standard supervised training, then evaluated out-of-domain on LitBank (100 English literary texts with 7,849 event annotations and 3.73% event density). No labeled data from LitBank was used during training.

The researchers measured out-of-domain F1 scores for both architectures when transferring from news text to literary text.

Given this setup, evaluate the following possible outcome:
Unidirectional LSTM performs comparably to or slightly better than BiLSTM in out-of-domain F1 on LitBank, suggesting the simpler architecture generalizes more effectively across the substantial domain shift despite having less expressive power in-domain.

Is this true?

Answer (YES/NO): NO